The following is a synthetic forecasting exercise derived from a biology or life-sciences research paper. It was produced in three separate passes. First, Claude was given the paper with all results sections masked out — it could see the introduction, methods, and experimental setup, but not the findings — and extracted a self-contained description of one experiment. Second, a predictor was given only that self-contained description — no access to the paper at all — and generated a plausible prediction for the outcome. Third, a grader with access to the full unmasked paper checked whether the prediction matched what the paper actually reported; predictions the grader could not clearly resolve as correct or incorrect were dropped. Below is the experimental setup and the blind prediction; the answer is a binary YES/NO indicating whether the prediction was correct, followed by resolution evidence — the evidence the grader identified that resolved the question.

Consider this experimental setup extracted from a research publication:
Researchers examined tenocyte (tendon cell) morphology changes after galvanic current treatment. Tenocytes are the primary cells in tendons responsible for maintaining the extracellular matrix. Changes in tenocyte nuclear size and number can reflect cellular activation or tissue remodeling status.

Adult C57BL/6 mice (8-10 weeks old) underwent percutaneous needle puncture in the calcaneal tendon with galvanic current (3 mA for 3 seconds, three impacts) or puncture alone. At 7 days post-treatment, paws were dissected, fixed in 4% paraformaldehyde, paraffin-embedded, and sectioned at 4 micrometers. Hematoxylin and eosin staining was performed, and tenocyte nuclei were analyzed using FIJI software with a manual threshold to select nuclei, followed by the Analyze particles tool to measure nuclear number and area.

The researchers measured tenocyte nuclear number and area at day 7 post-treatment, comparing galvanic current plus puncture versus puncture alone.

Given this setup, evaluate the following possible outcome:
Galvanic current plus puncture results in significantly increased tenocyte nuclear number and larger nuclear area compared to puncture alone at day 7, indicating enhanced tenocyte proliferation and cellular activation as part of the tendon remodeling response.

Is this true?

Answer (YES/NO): NO